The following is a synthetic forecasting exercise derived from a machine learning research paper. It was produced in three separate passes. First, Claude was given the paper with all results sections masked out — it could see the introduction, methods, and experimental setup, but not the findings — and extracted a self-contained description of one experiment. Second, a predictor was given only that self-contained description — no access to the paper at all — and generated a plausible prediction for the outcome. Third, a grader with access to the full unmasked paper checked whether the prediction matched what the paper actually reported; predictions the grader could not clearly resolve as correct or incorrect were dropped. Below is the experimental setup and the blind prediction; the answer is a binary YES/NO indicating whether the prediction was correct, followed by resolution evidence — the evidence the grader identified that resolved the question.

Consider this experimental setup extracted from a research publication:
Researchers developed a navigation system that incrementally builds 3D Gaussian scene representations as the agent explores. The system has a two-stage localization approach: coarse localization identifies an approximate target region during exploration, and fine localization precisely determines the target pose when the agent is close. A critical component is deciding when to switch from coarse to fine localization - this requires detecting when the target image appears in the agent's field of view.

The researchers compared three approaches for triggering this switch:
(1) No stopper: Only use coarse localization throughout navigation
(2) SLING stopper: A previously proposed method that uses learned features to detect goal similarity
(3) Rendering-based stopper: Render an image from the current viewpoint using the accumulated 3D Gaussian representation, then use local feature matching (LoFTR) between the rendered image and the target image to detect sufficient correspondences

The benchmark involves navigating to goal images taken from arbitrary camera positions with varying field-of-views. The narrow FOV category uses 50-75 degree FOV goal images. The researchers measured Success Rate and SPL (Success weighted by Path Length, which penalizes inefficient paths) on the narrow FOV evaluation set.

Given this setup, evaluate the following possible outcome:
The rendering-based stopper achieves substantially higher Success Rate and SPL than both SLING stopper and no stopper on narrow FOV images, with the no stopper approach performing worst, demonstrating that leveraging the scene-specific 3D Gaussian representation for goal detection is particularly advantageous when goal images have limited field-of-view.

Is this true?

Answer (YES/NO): NO